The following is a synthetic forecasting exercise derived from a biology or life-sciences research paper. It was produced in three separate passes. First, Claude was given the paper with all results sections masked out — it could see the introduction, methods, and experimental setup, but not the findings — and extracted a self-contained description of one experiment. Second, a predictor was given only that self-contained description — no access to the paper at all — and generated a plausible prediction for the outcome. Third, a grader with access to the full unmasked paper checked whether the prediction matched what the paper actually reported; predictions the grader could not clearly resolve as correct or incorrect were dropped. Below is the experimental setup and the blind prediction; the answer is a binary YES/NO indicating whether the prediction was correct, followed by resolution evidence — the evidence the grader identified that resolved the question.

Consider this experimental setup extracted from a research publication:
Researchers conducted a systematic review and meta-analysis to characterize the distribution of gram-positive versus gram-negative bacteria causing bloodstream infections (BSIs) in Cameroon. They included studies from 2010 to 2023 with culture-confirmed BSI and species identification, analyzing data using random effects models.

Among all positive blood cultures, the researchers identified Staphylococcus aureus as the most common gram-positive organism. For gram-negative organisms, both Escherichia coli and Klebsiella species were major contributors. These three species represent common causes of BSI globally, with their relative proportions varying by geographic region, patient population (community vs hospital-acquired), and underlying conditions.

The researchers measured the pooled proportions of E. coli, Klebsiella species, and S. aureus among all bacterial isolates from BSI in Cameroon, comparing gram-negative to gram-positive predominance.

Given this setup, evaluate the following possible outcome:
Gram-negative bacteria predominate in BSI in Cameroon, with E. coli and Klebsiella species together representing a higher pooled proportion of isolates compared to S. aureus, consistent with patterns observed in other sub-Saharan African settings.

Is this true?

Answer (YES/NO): YES